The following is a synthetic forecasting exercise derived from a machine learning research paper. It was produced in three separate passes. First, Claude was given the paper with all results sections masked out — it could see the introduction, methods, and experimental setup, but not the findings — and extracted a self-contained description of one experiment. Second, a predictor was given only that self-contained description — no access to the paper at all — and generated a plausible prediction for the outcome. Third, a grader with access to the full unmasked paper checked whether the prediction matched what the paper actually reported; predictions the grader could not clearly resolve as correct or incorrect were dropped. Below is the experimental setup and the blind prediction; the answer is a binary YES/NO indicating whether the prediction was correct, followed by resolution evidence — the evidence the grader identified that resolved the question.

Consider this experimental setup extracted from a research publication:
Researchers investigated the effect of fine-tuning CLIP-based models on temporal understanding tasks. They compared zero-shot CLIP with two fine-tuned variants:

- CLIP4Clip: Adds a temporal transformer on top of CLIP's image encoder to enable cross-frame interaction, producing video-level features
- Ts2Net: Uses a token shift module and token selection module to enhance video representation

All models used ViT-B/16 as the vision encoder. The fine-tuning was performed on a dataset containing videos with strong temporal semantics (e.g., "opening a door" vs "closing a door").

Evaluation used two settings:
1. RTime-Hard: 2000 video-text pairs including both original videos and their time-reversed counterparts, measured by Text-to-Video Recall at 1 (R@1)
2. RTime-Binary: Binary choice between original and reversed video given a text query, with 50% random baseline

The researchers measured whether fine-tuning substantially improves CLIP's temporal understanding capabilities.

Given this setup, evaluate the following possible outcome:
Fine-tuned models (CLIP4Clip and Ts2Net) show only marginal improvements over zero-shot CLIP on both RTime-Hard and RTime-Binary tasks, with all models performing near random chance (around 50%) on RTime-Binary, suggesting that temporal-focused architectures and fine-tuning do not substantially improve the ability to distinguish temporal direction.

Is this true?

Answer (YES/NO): NO